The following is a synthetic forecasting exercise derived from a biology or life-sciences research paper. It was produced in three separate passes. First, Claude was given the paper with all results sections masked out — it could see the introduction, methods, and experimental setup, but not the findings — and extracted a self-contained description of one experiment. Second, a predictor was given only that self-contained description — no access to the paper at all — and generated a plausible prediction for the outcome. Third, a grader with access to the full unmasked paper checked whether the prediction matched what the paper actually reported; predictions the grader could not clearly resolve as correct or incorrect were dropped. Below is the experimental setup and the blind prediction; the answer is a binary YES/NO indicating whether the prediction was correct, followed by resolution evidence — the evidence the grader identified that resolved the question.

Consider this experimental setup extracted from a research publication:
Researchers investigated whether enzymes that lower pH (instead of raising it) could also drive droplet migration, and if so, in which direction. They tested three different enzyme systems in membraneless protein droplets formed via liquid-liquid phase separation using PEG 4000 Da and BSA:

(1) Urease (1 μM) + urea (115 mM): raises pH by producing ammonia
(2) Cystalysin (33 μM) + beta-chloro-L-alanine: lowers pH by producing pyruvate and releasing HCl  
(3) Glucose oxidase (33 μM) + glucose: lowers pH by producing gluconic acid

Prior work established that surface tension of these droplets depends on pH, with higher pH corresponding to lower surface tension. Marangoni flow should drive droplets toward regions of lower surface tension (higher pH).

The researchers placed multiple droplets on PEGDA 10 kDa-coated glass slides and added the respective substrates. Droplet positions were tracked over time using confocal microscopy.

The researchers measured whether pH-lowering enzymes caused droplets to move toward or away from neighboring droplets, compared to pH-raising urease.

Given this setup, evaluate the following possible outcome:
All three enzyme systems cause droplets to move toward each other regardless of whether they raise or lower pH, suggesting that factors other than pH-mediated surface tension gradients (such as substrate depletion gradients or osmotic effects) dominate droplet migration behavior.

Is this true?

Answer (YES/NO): NO